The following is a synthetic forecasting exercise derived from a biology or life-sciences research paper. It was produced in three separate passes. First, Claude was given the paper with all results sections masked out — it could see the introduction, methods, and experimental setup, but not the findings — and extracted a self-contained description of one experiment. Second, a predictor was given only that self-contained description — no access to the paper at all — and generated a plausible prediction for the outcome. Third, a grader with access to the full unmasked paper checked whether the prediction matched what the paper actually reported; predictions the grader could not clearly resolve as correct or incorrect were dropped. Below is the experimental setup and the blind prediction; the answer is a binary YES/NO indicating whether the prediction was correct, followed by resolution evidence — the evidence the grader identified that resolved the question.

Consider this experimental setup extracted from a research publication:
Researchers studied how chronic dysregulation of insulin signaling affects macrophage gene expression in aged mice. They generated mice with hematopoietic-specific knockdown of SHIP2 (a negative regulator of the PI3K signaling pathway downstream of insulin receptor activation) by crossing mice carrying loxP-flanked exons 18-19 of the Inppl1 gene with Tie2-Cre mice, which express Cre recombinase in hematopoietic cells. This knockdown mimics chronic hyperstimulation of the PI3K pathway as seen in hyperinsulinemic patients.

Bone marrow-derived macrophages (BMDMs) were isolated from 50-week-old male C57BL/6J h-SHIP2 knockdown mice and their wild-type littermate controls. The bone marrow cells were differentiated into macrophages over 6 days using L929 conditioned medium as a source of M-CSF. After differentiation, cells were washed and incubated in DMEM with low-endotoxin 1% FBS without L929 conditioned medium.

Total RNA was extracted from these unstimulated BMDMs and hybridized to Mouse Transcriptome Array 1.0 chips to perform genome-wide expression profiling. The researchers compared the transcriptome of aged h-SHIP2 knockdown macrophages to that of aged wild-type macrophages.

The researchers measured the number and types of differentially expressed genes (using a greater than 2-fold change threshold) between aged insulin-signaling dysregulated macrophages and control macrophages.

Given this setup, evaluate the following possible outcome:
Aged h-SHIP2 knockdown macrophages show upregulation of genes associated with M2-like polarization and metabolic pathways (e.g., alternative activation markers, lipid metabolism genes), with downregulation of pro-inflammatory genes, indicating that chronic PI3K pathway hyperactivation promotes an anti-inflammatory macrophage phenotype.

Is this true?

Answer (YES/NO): NO